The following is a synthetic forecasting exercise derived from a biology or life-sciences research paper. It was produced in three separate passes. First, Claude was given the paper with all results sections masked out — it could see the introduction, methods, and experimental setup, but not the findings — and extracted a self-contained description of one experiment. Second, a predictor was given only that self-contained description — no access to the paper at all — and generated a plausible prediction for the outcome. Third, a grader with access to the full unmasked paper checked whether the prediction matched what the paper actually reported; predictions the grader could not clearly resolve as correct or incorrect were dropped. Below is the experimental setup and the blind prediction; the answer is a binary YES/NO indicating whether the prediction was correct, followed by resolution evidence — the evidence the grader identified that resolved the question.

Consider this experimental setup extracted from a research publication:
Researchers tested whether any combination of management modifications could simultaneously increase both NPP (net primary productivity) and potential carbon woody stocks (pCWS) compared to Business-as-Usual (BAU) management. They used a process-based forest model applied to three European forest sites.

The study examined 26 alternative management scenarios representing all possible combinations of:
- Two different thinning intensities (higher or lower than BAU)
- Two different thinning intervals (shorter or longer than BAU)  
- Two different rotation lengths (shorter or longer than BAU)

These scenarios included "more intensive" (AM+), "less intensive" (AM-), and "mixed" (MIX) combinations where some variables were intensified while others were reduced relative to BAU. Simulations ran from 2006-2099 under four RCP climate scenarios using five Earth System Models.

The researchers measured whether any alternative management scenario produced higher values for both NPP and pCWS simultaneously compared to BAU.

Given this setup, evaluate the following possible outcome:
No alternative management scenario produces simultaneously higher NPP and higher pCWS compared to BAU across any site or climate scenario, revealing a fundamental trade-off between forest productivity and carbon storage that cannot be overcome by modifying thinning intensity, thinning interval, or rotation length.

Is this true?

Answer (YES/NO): YES